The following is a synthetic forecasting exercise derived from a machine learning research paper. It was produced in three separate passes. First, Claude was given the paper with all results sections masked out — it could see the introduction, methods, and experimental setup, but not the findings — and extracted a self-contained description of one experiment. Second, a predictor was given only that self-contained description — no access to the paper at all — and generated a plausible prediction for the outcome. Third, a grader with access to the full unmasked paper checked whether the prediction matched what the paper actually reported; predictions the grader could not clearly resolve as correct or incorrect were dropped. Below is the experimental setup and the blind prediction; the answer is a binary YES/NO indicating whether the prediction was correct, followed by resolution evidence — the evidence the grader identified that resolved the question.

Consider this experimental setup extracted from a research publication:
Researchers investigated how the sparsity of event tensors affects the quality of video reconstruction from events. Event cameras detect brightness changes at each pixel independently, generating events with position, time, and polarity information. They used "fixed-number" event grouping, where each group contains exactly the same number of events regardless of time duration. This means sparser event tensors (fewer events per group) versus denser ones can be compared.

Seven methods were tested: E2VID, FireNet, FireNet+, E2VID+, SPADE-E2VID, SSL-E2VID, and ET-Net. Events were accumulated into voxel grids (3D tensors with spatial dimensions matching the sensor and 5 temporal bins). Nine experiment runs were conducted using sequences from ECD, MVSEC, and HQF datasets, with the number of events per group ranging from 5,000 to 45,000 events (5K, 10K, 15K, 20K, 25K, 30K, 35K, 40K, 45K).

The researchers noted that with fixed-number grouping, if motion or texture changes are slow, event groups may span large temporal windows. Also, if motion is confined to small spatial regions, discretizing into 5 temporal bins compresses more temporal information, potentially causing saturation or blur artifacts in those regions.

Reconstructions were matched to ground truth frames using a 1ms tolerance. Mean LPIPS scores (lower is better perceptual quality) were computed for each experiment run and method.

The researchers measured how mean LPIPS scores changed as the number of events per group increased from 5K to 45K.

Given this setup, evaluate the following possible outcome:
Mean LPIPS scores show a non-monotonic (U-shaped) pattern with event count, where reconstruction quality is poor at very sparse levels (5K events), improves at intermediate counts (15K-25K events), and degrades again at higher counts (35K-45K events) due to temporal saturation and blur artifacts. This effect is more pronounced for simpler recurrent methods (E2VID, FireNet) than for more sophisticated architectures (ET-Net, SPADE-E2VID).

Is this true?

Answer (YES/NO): NO